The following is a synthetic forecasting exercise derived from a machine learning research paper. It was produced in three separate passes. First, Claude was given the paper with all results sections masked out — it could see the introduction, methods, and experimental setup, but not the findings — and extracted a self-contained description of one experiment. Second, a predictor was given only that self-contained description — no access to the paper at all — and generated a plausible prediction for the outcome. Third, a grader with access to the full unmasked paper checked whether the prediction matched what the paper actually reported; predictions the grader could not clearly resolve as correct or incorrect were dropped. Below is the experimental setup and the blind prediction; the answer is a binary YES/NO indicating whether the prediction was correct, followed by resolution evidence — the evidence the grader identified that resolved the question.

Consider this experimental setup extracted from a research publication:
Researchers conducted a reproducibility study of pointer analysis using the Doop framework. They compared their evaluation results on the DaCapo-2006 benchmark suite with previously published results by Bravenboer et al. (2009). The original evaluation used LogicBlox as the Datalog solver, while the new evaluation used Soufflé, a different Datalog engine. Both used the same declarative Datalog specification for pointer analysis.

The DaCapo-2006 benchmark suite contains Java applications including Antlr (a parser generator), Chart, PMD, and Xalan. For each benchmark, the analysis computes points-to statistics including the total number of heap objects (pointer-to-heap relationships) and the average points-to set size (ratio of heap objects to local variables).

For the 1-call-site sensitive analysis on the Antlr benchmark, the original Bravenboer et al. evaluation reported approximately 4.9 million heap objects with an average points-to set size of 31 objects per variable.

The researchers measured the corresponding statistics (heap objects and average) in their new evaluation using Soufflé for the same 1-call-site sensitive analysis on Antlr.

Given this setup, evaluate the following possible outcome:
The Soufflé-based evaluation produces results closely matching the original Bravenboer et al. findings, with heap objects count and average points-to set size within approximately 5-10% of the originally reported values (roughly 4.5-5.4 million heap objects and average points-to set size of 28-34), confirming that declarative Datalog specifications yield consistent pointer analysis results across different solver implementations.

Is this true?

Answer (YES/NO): NO